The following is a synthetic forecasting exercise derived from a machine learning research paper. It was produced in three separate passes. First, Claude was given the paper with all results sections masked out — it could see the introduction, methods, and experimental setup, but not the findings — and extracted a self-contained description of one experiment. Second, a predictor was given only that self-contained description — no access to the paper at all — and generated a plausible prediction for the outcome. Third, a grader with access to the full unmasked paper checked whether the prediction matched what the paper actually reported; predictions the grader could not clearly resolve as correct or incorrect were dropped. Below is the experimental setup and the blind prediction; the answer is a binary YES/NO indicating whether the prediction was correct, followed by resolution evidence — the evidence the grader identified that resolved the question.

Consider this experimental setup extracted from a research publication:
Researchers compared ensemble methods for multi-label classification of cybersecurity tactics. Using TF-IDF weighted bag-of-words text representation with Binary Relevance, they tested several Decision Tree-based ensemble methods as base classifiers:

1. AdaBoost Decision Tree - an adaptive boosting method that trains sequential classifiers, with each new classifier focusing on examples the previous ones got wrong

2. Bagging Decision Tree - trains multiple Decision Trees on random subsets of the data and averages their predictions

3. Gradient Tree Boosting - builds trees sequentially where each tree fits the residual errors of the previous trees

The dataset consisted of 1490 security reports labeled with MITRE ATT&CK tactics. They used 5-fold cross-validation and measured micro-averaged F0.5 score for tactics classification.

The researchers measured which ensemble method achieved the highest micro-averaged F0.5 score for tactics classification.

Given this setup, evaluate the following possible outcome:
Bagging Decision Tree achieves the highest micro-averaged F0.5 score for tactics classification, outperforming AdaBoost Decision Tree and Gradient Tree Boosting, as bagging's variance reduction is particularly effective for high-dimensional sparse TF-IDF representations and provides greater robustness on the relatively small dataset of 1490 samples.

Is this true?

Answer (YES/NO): NO